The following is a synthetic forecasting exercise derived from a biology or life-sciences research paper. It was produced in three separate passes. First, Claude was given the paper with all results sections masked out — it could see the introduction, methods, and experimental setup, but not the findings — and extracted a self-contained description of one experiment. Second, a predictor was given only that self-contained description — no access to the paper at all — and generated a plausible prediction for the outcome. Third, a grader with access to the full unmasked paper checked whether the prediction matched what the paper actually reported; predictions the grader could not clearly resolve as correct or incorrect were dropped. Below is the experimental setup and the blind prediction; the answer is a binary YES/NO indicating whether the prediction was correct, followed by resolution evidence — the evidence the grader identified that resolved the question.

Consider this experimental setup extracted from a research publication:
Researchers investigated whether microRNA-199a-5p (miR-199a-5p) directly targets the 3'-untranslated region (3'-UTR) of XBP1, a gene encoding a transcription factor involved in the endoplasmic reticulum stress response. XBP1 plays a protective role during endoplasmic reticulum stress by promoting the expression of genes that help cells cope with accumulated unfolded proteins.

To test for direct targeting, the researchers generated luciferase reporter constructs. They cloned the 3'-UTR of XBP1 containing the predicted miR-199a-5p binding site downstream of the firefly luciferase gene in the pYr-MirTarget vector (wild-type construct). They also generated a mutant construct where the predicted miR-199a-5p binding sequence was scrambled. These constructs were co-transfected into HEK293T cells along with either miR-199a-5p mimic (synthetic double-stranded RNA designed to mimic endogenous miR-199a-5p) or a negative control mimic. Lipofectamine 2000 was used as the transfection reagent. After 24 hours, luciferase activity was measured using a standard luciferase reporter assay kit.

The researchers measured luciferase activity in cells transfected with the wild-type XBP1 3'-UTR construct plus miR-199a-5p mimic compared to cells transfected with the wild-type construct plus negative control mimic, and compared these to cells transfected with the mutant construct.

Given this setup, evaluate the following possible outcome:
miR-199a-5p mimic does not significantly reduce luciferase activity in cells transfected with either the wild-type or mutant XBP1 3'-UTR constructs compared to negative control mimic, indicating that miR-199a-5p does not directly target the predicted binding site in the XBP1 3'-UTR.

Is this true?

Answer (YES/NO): NO